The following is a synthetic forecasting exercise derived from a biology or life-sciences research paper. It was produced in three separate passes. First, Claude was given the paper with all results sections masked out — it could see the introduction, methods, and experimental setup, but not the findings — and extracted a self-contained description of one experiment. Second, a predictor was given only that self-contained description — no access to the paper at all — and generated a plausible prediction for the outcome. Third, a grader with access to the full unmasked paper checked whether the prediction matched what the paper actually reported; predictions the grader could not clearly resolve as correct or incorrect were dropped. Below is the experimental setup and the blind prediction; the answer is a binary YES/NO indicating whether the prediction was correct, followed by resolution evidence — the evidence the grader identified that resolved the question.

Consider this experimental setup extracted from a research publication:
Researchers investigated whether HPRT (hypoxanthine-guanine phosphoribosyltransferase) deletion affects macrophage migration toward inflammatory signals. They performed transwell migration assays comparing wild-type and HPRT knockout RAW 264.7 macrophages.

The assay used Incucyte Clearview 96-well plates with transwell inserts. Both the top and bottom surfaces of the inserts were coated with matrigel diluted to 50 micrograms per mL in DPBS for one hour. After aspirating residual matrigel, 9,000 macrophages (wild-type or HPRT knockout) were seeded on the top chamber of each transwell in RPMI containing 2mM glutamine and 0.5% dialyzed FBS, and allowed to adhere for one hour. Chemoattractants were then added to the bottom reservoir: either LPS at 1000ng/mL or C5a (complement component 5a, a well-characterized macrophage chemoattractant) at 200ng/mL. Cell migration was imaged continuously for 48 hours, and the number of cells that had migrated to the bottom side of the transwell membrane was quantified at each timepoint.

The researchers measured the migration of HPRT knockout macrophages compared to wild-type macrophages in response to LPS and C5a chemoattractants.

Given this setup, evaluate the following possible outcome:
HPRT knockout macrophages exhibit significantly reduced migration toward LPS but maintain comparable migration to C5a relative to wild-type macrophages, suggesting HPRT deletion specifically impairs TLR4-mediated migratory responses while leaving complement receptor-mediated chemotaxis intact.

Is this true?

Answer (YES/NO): NO